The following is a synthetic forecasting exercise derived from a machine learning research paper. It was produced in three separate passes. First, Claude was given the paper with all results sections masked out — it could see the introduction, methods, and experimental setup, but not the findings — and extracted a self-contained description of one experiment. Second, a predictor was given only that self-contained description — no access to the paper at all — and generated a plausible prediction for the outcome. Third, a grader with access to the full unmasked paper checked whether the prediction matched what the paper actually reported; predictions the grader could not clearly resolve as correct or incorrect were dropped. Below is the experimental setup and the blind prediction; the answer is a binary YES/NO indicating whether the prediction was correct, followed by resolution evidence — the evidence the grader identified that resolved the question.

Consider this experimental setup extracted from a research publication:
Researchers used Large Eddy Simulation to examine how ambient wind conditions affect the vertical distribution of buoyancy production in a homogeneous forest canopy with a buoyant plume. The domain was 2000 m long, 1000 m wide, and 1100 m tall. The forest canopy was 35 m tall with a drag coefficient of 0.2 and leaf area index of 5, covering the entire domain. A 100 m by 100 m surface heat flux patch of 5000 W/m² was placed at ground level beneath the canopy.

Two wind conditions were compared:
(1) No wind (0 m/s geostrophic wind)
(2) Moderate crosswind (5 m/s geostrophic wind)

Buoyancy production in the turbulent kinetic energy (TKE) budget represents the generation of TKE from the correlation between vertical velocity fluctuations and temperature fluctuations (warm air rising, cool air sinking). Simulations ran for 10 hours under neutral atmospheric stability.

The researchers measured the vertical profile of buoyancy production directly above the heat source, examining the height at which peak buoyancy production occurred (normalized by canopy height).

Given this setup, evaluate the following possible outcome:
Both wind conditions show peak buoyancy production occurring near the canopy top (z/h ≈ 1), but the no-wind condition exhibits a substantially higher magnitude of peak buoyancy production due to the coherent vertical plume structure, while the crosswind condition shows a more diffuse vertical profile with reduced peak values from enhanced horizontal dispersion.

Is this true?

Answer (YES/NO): NO